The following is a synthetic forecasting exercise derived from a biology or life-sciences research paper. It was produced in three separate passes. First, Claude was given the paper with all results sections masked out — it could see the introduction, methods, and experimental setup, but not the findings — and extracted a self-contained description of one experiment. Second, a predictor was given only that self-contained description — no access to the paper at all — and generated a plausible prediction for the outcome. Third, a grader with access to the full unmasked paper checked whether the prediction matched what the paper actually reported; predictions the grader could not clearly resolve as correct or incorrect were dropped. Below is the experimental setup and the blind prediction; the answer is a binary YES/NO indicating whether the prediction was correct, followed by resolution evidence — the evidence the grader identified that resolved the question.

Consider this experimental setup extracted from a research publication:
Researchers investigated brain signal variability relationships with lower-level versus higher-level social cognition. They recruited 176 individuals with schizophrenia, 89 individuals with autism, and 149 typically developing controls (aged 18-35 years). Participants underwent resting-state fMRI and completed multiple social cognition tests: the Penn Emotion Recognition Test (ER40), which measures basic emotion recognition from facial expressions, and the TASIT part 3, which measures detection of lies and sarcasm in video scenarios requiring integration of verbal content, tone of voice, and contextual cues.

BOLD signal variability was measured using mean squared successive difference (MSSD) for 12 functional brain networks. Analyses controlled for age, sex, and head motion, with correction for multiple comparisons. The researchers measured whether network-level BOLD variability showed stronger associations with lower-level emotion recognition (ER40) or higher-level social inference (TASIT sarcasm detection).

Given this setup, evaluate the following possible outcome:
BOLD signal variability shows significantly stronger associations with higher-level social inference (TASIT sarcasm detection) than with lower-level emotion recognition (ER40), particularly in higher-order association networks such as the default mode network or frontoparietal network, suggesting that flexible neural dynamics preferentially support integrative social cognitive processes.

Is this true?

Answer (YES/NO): NO